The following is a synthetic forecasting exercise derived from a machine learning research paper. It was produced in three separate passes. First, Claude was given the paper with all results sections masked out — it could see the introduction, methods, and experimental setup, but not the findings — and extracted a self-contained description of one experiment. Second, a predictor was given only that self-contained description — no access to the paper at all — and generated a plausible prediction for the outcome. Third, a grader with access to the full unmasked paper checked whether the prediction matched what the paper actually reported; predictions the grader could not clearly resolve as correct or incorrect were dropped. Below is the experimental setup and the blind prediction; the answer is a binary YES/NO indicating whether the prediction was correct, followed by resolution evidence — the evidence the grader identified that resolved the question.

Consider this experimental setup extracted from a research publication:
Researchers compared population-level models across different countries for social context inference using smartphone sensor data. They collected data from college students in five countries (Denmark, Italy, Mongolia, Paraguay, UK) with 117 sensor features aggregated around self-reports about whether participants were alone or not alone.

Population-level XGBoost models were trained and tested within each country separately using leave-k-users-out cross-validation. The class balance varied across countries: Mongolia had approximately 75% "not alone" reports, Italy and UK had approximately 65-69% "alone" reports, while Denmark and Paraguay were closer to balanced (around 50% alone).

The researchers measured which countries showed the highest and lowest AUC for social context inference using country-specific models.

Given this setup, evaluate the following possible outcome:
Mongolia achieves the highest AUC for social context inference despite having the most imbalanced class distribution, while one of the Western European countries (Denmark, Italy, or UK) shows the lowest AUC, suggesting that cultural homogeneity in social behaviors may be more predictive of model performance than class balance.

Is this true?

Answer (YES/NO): YES